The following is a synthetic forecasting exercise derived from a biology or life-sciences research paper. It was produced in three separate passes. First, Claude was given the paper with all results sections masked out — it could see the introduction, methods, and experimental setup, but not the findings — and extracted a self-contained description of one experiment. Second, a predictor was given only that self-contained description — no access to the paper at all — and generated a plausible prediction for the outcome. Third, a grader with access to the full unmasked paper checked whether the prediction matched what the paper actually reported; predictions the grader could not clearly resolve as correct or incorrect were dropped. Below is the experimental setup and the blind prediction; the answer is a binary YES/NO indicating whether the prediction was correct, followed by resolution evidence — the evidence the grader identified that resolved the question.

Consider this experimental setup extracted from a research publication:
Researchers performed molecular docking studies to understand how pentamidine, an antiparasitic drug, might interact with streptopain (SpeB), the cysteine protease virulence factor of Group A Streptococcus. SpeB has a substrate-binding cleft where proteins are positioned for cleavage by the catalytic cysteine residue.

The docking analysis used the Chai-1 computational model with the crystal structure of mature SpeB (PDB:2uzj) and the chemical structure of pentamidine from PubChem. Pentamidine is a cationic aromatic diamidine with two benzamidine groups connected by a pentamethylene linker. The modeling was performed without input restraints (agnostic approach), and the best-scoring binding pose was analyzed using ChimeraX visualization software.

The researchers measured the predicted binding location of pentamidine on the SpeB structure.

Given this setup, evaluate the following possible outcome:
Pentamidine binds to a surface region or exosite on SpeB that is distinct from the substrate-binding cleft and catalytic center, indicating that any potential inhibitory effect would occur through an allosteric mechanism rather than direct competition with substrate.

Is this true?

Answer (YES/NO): NO